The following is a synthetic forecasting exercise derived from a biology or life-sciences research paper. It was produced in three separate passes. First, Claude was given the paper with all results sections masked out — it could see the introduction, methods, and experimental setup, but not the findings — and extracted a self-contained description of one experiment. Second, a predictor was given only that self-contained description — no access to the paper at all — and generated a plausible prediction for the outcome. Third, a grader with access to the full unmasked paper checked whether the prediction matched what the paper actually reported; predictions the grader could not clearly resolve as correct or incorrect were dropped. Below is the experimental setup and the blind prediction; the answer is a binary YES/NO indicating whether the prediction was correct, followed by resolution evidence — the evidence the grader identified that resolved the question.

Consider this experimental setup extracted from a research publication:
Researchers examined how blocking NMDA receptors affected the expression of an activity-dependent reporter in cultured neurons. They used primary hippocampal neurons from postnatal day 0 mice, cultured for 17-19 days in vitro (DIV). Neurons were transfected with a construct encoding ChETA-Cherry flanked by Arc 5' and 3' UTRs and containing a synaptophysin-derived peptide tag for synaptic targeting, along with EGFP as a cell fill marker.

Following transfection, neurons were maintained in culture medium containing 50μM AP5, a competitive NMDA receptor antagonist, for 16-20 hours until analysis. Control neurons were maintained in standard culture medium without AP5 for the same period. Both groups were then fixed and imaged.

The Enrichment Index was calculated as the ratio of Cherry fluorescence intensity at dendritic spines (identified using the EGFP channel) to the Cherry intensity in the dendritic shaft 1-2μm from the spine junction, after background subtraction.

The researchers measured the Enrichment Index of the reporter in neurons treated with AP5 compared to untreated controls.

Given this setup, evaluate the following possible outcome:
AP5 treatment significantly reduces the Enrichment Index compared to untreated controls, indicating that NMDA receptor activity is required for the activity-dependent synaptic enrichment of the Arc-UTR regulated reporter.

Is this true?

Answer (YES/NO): YES